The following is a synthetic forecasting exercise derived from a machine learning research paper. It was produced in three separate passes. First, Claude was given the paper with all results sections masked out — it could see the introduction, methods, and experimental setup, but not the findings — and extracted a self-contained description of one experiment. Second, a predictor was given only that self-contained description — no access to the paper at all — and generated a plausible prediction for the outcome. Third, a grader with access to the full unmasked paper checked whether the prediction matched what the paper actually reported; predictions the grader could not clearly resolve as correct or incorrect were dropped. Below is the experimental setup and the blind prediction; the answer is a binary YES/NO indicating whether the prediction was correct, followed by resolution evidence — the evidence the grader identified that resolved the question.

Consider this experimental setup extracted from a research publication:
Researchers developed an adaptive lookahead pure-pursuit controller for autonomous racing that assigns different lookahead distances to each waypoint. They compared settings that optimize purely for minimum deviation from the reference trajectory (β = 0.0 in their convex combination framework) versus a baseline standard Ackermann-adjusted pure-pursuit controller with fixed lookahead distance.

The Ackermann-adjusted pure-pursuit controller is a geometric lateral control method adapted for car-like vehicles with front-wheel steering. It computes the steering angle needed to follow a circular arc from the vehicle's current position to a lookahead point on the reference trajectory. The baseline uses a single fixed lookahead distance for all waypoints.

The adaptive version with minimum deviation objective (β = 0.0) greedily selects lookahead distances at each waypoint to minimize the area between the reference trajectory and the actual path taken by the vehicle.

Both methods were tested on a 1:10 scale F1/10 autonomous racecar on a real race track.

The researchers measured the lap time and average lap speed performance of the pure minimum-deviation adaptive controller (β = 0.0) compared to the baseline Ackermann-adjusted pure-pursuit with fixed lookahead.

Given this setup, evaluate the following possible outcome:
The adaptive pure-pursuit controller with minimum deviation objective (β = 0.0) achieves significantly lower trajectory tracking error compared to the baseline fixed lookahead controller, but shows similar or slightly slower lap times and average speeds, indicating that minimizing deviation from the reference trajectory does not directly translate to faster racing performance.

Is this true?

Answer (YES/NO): NO